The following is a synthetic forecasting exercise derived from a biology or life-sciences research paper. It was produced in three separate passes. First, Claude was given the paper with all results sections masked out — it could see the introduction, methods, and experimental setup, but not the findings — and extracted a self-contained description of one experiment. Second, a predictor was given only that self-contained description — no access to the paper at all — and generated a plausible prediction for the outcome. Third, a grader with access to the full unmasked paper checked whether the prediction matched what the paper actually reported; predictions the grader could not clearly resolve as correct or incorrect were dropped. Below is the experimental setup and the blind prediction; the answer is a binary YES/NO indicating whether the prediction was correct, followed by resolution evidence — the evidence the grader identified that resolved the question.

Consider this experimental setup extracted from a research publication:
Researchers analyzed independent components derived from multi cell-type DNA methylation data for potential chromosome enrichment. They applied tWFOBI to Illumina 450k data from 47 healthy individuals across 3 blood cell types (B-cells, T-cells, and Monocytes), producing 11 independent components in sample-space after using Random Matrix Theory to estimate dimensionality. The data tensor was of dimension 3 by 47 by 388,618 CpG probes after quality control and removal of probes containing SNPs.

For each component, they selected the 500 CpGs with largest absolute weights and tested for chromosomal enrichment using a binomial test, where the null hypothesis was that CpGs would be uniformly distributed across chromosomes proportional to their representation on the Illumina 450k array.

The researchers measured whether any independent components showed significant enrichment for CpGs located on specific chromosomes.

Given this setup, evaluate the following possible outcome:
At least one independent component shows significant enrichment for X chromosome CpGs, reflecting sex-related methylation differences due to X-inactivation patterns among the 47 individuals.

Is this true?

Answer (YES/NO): NO